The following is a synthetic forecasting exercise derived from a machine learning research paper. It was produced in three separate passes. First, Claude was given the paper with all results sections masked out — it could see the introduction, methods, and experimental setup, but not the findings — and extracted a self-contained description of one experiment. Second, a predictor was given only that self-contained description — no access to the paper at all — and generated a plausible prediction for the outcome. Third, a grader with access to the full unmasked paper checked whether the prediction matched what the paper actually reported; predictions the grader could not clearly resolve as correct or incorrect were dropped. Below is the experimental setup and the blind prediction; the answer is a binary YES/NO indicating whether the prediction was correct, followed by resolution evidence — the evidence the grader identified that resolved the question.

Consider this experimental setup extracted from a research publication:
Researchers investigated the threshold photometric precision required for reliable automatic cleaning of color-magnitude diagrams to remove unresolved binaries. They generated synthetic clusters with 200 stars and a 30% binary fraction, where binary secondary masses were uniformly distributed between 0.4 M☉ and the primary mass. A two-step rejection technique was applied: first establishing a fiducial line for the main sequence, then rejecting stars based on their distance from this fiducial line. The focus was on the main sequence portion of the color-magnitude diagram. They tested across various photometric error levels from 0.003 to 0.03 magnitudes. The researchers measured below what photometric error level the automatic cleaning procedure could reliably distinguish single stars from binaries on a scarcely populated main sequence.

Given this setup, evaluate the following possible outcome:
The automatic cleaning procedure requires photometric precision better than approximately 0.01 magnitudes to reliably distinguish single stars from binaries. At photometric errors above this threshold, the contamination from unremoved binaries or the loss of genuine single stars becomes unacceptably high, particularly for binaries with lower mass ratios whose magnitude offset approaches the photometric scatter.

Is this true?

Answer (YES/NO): NO